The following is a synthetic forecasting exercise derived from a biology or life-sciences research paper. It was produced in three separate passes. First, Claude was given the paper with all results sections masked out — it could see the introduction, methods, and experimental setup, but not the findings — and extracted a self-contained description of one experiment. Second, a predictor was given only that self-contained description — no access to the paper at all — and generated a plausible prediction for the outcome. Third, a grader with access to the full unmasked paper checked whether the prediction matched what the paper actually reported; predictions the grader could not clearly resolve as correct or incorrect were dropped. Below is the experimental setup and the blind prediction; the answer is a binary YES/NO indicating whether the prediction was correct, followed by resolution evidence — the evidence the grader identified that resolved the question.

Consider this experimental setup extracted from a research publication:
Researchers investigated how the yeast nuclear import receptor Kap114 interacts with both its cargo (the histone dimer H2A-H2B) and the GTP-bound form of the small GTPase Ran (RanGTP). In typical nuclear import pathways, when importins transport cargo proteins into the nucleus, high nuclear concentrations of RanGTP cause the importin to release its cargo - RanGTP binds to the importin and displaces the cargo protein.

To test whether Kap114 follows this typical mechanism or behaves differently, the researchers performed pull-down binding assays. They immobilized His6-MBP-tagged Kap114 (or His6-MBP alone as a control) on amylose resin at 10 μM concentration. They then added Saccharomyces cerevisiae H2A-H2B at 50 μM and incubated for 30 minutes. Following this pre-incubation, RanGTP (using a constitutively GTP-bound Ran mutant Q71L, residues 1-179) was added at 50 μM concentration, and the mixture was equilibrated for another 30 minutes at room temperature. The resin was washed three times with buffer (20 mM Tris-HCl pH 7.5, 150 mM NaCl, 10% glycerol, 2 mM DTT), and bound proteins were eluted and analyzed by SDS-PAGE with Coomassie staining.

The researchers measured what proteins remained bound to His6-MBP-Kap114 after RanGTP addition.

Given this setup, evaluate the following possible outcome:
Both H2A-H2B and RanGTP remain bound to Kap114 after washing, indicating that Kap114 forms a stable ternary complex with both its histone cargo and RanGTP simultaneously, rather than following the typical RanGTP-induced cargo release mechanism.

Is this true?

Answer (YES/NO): YES